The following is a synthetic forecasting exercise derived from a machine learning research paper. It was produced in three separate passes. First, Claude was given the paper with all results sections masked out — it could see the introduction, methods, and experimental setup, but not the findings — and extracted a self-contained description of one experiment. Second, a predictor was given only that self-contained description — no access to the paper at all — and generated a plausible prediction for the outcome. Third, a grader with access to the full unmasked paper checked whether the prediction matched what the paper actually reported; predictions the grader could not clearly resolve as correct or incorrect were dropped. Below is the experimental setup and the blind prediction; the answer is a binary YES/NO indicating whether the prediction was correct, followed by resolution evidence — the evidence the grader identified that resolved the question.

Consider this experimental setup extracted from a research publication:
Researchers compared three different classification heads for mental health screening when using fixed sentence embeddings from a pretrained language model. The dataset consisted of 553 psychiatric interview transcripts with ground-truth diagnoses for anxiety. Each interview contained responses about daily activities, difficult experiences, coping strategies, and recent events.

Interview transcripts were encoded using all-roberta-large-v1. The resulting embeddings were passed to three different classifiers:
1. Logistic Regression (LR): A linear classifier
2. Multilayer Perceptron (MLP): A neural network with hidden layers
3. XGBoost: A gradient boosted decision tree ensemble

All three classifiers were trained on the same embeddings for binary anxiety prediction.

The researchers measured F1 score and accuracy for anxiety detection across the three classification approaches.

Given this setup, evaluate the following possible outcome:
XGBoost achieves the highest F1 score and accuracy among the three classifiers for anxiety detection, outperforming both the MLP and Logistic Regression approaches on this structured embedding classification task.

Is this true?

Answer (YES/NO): NO